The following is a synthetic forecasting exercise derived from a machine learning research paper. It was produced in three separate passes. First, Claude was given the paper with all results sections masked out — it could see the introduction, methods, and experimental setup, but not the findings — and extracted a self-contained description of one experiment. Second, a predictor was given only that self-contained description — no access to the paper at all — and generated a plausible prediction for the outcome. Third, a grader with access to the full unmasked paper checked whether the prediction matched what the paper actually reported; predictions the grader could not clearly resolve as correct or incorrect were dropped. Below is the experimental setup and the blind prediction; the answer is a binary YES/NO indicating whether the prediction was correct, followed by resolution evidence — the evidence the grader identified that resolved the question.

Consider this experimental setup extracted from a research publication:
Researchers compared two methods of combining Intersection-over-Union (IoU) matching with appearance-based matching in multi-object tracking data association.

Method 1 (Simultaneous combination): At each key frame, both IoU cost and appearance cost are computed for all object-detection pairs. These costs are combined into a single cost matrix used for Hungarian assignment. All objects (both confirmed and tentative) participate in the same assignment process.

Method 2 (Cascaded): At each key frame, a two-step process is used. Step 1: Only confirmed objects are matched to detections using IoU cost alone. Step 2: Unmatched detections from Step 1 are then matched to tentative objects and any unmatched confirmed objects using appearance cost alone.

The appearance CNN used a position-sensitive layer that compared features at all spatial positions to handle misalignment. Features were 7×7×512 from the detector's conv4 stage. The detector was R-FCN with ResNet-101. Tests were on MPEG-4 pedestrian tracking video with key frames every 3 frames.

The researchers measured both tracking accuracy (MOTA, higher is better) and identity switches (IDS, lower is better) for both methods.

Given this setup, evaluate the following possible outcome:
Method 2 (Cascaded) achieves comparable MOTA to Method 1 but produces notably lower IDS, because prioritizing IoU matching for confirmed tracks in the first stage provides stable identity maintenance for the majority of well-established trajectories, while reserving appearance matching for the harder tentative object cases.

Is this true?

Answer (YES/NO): YES